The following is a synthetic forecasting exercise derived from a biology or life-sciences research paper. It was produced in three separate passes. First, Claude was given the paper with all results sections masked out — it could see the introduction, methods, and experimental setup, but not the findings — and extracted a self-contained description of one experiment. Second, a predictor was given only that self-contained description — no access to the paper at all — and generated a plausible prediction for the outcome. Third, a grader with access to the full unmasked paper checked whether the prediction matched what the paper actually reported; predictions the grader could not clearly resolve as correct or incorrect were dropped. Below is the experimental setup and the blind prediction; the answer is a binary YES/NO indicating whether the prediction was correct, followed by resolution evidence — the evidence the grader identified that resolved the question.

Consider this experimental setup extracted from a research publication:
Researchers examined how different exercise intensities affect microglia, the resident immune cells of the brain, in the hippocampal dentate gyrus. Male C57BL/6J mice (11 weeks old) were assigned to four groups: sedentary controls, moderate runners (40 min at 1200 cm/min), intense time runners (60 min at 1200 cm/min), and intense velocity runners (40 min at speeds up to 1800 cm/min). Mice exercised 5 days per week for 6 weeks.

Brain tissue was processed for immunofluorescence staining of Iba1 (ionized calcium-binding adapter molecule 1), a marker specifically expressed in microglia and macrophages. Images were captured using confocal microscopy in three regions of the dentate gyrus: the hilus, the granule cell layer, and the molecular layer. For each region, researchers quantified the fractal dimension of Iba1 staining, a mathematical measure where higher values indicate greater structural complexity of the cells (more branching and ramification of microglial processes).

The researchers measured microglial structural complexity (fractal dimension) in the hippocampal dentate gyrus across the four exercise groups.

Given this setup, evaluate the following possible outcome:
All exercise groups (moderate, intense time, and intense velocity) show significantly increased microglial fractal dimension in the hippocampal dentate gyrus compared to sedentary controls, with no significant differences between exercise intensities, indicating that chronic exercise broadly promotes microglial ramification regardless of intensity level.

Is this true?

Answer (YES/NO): NO